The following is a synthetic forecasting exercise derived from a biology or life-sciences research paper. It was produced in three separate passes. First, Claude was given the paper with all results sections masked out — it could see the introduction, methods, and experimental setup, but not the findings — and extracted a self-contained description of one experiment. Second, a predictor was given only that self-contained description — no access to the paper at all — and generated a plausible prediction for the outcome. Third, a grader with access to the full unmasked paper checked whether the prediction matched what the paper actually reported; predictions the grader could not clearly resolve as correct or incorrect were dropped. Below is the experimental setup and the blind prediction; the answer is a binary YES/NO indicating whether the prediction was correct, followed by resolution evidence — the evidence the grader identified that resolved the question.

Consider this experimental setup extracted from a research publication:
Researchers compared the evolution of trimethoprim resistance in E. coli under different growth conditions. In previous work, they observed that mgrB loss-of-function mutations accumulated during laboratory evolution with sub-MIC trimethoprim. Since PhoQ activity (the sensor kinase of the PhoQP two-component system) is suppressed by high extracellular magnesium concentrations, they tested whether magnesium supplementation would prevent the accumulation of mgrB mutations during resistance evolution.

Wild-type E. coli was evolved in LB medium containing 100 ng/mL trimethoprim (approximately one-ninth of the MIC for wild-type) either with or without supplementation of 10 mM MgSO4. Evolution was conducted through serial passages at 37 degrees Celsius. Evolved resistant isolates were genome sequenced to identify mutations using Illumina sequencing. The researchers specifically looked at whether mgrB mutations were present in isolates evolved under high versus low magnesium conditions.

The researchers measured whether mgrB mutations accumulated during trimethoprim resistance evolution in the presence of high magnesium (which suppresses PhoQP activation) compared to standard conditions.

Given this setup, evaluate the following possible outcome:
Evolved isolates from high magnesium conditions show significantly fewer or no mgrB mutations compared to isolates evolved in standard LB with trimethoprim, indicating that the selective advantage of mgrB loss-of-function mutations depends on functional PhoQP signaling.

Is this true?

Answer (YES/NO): YES